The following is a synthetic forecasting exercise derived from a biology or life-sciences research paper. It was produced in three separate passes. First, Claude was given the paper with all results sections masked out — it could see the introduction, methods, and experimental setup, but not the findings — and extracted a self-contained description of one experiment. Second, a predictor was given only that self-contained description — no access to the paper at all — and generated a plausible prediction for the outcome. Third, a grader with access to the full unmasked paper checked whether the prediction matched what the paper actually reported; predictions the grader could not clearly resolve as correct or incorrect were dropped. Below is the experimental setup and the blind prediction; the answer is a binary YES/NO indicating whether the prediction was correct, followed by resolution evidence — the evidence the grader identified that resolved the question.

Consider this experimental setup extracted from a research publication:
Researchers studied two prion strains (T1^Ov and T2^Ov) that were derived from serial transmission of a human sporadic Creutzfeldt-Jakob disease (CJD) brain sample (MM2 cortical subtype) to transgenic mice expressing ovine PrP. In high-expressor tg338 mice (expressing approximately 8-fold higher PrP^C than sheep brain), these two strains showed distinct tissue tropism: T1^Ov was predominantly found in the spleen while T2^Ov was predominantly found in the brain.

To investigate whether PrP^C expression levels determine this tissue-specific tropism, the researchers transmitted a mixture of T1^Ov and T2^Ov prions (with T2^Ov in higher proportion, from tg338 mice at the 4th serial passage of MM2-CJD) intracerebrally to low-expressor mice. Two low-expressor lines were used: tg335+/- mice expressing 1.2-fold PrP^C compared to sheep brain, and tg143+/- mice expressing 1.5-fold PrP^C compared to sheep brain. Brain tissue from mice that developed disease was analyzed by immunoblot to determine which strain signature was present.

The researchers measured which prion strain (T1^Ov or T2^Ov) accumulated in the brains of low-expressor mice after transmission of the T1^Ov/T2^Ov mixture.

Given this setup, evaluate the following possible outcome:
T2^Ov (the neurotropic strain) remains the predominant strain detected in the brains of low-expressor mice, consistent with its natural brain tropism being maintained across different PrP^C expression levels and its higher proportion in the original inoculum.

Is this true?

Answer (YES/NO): NO